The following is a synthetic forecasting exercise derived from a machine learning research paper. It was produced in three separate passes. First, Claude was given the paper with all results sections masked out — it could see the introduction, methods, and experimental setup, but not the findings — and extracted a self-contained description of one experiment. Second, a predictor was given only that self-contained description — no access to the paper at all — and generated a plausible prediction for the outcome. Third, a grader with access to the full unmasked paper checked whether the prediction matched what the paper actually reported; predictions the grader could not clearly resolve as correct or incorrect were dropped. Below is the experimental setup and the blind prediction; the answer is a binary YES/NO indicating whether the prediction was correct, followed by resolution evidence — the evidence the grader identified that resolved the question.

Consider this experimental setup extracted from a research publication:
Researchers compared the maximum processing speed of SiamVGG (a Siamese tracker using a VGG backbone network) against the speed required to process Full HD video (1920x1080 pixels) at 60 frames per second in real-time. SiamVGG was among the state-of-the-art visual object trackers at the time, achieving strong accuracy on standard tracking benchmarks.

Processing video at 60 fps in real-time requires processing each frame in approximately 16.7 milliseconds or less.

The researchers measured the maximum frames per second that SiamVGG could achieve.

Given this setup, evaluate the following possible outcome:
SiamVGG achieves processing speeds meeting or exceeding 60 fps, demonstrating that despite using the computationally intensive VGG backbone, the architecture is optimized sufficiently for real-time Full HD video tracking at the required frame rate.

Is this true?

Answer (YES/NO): NO